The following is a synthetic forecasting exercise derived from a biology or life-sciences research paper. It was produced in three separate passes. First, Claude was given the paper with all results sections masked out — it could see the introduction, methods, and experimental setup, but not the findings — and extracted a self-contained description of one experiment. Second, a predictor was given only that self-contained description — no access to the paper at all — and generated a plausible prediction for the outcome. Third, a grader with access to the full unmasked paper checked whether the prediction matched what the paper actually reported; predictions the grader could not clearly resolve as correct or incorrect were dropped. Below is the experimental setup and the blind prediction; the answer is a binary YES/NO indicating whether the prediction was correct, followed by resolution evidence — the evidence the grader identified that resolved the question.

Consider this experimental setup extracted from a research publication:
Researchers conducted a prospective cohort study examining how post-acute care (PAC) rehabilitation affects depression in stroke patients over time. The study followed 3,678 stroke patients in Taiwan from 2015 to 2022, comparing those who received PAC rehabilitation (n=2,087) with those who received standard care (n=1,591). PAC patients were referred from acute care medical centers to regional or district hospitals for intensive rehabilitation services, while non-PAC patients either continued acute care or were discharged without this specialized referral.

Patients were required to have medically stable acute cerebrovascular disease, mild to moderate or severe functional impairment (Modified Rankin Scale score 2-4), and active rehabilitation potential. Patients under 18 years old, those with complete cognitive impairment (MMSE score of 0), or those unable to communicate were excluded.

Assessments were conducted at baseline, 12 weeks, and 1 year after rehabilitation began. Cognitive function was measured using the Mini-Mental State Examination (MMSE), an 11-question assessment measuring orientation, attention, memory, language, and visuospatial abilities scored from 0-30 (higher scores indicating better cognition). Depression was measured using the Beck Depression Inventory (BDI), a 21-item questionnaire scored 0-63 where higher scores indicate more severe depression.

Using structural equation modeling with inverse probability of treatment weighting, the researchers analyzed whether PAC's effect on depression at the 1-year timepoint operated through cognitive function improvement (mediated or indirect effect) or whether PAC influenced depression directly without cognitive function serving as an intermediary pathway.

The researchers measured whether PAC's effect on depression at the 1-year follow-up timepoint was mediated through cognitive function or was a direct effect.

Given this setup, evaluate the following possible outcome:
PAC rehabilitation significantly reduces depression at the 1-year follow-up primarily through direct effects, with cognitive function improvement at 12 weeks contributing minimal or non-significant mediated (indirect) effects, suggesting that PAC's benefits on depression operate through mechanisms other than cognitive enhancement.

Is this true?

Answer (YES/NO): YES